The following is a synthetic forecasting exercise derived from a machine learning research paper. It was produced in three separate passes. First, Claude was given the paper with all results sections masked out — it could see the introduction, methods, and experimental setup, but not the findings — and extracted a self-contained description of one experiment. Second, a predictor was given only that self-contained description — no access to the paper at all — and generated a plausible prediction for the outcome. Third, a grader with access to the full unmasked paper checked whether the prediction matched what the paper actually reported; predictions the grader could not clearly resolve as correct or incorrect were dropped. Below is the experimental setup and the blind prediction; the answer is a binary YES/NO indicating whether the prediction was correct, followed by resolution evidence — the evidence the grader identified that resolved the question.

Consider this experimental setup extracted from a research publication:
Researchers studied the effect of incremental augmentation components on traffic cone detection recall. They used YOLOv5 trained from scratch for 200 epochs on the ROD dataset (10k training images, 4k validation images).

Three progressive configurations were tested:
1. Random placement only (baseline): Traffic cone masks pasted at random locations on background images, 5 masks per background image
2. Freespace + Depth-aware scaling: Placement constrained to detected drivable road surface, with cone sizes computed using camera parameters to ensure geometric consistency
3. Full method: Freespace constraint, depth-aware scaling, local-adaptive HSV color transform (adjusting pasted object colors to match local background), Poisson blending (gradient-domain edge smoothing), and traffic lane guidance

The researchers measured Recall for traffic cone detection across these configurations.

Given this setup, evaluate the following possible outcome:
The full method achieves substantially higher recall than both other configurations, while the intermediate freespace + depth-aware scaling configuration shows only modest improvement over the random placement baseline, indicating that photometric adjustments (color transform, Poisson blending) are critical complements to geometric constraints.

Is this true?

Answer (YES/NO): YES